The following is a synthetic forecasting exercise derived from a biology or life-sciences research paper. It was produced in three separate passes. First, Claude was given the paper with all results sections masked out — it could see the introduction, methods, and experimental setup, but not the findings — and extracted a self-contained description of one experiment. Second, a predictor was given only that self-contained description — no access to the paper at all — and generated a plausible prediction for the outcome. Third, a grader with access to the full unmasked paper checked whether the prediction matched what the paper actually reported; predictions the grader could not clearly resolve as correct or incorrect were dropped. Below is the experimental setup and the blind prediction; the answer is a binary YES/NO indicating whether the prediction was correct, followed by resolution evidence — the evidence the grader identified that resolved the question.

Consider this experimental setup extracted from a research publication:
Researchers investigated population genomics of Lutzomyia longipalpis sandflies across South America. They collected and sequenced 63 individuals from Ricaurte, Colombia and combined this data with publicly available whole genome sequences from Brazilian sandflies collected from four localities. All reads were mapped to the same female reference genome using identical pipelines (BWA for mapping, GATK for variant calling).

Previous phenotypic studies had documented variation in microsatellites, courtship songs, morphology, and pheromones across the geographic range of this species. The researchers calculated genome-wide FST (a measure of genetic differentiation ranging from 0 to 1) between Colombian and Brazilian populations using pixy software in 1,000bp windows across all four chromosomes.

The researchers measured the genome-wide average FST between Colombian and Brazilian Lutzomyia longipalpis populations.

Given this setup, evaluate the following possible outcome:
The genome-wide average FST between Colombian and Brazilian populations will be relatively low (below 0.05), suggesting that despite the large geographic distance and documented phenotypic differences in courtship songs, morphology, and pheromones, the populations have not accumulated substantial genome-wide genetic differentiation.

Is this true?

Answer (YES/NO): NO